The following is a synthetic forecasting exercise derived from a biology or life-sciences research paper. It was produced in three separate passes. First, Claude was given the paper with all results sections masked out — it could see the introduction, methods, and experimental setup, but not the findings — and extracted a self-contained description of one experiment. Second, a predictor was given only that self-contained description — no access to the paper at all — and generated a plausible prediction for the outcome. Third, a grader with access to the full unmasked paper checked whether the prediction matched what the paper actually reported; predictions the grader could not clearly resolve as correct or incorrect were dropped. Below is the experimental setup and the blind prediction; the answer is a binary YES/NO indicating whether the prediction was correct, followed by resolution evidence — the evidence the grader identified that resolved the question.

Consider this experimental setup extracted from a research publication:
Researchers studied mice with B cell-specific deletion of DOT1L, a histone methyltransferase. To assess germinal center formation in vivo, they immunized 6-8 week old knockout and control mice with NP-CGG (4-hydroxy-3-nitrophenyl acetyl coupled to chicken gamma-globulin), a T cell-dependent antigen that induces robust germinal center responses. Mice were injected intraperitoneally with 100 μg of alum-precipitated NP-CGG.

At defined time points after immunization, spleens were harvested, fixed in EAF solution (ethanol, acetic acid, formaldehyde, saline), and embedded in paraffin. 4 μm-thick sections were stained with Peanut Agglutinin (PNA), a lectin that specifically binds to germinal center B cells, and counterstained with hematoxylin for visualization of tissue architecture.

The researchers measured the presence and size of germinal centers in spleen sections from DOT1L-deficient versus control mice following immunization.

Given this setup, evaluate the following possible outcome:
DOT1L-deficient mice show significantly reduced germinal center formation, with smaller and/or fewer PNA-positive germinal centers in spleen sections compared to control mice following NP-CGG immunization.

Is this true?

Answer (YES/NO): YES